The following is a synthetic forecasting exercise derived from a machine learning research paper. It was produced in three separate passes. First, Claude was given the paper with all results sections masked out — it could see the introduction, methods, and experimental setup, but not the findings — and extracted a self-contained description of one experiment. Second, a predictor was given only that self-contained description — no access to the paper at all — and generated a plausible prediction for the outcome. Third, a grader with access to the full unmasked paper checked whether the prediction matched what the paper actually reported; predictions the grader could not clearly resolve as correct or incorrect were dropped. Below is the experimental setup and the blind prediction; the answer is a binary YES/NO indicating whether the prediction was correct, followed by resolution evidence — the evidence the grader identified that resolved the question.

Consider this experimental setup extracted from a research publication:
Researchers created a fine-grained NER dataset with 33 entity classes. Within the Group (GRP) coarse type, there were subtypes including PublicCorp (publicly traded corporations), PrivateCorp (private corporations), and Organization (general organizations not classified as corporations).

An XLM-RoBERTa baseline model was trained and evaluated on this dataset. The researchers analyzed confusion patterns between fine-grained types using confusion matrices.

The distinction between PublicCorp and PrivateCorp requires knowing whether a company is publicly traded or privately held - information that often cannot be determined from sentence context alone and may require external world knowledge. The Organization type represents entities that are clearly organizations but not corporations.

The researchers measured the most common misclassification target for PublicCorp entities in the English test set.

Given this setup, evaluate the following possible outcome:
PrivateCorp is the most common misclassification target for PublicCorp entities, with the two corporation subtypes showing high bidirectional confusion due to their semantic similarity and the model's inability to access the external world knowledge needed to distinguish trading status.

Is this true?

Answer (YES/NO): NO